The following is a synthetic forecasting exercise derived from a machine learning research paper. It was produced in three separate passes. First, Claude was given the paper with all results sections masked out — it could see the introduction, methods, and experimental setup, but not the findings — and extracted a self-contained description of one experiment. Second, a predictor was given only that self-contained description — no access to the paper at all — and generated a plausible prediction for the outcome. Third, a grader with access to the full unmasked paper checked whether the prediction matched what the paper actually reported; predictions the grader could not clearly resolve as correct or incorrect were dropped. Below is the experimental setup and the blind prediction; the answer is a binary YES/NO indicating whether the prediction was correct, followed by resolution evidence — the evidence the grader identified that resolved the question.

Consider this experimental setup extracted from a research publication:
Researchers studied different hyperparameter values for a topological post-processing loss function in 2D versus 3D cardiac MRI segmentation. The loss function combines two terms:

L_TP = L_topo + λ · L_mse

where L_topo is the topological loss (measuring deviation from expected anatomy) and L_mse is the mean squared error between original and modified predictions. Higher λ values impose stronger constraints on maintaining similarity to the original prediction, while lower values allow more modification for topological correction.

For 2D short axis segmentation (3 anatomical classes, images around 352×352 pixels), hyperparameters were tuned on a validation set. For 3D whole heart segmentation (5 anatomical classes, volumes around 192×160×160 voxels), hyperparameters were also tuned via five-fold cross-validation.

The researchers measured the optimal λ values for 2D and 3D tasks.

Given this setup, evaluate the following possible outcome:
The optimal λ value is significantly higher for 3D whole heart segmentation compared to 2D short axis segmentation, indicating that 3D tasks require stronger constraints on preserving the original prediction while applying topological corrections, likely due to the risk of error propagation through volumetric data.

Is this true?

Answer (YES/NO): NO